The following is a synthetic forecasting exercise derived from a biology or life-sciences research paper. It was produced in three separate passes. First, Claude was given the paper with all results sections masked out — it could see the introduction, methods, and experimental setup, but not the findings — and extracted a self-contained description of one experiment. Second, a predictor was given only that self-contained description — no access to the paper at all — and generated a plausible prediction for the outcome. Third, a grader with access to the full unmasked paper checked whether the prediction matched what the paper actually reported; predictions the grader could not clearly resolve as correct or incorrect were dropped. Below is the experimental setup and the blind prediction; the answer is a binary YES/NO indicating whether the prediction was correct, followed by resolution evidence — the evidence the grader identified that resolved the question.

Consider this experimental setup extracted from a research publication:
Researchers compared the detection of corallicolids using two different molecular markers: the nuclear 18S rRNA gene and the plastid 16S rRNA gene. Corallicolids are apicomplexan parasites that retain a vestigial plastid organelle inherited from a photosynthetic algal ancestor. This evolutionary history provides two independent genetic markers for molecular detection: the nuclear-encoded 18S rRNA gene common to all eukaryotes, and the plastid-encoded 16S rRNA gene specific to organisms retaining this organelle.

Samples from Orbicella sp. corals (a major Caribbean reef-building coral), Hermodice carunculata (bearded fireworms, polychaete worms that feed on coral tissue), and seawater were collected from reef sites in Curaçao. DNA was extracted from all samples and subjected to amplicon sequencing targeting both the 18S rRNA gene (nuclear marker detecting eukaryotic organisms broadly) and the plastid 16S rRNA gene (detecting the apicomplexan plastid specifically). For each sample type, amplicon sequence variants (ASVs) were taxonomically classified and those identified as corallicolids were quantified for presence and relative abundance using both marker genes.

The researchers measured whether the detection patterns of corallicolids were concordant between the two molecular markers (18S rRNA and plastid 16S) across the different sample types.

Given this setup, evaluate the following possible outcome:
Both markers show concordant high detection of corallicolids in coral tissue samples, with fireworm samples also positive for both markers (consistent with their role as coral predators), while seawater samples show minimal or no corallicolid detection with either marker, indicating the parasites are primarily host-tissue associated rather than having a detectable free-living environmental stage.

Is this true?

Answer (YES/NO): NO